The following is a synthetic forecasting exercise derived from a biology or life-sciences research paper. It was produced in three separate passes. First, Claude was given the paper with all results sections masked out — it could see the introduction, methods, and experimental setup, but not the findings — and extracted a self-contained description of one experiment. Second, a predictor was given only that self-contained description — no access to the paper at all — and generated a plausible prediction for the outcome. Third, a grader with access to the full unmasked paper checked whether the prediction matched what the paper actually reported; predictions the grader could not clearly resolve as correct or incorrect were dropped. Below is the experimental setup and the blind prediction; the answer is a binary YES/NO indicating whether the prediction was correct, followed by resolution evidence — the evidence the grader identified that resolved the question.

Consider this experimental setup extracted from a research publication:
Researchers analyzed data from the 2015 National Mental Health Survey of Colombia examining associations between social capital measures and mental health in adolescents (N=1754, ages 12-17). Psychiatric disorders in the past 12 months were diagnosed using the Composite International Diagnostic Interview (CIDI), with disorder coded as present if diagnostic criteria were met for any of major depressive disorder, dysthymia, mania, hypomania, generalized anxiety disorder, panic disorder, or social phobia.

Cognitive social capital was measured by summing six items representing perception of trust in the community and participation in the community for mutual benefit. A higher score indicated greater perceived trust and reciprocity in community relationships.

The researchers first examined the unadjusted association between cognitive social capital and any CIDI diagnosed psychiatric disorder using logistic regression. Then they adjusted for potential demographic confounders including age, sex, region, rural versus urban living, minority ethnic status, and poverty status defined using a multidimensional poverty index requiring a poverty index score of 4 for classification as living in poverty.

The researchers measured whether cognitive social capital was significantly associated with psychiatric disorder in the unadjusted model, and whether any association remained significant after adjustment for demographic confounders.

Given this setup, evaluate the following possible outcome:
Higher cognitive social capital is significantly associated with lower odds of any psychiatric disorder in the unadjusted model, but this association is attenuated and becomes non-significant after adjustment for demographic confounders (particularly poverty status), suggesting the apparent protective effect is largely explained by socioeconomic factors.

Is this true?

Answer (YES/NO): NO